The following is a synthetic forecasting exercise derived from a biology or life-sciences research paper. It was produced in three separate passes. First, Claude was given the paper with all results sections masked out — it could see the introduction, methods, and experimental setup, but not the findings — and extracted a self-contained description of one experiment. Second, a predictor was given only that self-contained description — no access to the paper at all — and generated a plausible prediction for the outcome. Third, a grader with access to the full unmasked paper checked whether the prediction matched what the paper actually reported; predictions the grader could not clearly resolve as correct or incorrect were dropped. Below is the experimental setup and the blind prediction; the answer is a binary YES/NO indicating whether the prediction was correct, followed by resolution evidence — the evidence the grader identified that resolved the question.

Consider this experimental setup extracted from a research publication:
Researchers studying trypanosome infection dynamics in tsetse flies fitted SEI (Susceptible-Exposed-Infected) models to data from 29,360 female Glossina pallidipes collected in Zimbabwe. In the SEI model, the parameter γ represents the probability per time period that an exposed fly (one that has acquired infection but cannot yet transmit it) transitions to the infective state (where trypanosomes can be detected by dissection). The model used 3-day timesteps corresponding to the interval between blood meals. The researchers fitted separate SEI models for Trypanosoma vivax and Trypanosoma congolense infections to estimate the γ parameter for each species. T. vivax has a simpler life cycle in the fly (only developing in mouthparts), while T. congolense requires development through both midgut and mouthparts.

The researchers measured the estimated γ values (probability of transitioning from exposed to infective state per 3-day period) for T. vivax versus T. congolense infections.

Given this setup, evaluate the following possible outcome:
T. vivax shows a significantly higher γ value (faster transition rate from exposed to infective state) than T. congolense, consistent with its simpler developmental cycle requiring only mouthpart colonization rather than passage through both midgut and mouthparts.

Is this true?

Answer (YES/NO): NO